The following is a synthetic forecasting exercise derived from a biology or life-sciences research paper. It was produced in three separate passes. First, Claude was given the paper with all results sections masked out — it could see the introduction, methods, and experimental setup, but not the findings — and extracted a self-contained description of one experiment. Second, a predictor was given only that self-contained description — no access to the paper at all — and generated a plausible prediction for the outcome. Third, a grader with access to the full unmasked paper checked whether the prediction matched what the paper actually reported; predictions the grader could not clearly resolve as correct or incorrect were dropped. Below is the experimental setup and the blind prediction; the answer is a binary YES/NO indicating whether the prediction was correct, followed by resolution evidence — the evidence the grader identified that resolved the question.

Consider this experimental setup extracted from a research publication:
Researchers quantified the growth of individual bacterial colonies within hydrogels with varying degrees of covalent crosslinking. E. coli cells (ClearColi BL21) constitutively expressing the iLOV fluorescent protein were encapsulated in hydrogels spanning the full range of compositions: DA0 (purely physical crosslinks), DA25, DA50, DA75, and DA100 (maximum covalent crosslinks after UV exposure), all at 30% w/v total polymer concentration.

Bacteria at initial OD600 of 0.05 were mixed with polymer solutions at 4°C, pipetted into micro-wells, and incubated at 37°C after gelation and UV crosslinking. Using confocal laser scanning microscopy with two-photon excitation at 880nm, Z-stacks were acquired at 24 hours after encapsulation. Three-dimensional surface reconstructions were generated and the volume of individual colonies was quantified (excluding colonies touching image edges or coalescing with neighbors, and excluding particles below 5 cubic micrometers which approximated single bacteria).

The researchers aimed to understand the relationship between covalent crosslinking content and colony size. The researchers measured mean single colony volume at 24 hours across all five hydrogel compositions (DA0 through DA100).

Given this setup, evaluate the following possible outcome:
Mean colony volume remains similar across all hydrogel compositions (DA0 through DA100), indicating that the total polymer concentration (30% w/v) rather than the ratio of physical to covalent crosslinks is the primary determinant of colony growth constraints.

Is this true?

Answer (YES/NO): NO